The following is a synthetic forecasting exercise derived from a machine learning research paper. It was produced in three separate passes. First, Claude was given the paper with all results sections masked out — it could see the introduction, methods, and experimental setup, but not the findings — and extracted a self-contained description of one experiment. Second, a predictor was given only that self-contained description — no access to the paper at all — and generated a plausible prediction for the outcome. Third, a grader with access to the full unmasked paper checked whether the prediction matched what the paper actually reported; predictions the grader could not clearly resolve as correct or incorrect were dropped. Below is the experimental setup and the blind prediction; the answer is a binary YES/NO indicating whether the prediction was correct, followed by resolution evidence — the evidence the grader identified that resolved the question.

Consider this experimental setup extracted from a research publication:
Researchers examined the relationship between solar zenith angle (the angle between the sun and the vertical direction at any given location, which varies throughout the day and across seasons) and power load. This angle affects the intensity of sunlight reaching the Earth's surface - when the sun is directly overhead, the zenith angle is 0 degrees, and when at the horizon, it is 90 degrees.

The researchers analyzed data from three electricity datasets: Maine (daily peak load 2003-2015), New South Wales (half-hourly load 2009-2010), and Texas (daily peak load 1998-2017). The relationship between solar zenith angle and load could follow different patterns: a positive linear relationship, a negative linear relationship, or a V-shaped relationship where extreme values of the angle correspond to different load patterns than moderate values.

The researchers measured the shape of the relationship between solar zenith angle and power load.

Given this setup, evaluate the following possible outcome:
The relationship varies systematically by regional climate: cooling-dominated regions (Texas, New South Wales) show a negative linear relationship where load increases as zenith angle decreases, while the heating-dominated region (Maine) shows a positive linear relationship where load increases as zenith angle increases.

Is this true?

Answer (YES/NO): NO